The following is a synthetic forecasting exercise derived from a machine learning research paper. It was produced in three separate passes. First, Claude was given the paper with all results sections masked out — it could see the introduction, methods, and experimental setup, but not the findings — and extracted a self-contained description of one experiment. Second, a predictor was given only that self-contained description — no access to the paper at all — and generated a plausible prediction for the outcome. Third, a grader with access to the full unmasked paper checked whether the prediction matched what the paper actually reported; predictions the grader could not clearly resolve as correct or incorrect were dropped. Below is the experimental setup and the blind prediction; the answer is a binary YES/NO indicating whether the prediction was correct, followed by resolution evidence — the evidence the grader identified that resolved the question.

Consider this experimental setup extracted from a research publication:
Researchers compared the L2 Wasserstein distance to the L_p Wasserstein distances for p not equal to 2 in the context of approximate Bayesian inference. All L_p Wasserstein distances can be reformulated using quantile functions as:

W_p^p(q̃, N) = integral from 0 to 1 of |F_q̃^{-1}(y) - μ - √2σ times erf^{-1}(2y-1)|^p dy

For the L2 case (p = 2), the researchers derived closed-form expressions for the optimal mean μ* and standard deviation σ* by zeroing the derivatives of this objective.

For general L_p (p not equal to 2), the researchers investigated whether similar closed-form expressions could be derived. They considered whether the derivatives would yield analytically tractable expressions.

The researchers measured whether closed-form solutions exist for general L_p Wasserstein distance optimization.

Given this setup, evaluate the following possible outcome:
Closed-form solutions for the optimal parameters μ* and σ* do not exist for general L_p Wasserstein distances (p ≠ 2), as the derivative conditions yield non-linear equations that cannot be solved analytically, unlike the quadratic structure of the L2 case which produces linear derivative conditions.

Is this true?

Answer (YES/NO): YES